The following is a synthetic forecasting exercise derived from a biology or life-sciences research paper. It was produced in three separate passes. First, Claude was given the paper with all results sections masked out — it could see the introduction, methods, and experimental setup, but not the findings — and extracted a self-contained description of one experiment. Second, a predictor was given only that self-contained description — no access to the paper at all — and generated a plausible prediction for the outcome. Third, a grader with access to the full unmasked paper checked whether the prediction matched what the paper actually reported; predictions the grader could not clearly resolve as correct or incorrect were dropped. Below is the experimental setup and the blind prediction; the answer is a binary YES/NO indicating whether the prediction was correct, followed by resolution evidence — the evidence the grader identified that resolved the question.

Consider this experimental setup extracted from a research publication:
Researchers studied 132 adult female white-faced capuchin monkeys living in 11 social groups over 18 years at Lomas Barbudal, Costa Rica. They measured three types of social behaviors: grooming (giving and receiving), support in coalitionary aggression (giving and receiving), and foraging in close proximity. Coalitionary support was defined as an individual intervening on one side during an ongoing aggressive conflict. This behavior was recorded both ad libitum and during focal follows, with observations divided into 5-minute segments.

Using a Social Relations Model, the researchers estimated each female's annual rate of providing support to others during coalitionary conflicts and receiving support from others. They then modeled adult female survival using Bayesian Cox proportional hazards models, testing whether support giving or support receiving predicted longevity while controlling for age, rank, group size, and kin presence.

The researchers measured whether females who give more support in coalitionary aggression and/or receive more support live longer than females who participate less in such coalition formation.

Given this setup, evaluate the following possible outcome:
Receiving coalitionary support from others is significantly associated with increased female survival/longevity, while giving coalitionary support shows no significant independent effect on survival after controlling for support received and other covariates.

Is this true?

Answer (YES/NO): NO